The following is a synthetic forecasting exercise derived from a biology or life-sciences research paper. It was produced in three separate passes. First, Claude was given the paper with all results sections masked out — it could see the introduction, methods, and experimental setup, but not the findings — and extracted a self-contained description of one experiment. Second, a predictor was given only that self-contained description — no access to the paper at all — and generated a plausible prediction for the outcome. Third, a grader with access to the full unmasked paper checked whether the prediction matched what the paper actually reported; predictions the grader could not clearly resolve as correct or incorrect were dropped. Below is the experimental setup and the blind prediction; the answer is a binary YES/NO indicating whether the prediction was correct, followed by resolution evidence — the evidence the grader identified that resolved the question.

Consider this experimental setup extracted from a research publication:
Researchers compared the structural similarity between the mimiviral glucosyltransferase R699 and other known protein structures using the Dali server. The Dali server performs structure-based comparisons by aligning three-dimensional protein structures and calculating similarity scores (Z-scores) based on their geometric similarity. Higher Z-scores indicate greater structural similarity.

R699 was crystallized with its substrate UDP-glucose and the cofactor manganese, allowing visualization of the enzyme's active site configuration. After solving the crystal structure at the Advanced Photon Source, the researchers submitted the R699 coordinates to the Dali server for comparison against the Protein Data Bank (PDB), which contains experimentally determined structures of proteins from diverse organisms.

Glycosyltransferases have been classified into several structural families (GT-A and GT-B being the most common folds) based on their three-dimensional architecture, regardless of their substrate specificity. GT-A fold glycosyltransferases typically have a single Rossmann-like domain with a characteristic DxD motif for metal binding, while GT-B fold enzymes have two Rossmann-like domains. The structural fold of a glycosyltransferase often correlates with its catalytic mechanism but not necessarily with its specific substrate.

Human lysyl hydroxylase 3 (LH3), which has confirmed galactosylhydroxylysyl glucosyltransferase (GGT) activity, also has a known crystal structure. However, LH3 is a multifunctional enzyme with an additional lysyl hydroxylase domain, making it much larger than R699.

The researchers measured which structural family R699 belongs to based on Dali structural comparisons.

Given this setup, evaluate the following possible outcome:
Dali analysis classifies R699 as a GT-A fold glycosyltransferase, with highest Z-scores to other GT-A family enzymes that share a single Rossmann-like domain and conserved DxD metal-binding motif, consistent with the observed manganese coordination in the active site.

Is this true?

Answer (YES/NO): NO